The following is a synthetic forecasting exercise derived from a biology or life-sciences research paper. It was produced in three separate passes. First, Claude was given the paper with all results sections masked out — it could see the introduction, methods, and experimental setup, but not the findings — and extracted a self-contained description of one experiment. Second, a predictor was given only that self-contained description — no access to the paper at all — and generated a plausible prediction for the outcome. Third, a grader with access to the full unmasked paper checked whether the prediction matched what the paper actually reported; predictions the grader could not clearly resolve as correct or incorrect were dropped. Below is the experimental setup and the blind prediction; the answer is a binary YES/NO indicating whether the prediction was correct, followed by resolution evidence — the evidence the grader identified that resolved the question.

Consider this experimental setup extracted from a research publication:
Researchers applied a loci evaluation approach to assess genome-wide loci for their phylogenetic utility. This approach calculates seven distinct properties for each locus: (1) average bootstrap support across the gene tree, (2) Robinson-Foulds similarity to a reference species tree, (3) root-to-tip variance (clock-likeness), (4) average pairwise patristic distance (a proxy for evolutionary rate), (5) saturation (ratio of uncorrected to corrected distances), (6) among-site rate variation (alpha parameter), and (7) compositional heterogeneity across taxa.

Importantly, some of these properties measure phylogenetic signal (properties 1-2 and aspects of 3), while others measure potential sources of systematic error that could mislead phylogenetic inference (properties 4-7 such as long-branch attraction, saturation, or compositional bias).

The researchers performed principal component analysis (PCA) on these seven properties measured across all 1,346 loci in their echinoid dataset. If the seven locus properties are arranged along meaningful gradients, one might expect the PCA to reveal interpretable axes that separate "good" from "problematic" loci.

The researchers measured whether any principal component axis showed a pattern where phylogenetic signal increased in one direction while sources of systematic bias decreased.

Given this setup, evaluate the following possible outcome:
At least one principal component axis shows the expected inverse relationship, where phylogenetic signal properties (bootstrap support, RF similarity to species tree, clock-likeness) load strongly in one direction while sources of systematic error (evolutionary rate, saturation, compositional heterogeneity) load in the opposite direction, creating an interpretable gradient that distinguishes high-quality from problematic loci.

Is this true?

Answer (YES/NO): YES